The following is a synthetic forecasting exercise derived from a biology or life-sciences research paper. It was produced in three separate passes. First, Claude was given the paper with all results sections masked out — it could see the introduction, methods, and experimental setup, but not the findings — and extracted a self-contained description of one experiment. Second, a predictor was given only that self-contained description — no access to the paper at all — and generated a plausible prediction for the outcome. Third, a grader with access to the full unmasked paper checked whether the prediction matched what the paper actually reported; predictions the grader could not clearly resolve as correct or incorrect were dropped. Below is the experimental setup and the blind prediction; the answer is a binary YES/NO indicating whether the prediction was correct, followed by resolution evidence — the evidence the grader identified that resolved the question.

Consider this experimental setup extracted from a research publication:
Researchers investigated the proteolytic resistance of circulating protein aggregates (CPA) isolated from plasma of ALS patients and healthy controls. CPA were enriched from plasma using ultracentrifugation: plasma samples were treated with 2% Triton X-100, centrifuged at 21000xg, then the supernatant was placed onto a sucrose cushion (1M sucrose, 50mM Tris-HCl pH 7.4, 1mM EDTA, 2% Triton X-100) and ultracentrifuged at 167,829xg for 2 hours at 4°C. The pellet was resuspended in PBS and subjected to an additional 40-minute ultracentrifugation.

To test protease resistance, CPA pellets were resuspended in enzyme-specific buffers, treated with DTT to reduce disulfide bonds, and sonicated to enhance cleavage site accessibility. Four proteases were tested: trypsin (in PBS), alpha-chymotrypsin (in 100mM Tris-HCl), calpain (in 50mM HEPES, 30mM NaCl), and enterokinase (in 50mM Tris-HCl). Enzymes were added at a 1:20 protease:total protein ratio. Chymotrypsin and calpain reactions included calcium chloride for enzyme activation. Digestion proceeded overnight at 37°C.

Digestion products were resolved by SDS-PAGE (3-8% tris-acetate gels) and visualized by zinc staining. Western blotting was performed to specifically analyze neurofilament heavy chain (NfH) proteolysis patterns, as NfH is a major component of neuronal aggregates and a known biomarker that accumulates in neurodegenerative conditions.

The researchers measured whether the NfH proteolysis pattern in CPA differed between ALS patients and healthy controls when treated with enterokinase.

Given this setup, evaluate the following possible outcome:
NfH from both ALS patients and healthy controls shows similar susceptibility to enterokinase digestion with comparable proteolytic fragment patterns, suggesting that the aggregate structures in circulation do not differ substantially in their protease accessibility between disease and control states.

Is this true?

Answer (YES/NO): NO